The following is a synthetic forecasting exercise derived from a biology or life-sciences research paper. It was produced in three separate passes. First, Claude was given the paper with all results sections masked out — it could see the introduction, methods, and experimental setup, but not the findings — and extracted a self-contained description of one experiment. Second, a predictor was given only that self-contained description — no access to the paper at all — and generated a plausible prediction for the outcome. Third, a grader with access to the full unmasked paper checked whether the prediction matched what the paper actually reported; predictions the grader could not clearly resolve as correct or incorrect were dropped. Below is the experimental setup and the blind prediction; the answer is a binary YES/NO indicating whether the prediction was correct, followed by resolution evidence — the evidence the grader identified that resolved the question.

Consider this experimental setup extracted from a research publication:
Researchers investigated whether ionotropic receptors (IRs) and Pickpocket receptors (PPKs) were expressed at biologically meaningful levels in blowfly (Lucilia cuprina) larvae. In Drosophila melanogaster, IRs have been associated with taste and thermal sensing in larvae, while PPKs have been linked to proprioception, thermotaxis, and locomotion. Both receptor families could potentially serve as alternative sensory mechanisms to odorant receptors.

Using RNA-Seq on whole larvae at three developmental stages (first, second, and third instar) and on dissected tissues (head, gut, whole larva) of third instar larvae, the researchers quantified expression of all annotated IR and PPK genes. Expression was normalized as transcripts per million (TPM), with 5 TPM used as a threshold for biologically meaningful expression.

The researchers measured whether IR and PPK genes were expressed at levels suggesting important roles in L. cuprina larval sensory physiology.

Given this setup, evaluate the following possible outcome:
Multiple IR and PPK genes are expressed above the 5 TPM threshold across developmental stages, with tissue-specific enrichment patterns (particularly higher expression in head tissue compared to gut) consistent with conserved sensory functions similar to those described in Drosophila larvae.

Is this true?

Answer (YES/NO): NO